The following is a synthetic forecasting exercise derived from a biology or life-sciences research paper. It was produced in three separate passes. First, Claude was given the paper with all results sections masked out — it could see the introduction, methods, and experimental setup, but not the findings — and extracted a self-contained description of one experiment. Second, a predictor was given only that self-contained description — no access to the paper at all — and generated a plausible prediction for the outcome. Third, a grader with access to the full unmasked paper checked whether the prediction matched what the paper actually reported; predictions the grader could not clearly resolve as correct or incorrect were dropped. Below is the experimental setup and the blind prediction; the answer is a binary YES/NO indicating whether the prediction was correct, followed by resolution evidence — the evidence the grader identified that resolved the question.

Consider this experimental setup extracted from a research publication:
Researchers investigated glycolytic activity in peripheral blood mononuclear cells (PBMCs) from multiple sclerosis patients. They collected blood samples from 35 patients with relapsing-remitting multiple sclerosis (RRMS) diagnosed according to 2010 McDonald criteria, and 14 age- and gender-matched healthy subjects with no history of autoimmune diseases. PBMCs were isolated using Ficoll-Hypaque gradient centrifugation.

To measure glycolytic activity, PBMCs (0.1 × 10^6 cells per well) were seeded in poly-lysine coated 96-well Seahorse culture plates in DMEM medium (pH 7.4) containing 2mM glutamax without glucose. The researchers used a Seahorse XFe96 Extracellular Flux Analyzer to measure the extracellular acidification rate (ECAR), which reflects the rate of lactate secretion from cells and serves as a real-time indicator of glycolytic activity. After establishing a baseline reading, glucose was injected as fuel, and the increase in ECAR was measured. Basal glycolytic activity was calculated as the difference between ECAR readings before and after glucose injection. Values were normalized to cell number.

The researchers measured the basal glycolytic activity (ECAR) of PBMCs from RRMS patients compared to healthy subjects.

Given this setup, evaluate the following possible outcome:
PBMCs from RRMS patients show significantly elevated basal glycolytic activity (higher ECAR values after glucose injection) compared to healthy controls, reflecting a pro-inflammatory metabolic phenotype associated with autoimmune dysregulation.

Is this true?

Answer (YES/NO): YES